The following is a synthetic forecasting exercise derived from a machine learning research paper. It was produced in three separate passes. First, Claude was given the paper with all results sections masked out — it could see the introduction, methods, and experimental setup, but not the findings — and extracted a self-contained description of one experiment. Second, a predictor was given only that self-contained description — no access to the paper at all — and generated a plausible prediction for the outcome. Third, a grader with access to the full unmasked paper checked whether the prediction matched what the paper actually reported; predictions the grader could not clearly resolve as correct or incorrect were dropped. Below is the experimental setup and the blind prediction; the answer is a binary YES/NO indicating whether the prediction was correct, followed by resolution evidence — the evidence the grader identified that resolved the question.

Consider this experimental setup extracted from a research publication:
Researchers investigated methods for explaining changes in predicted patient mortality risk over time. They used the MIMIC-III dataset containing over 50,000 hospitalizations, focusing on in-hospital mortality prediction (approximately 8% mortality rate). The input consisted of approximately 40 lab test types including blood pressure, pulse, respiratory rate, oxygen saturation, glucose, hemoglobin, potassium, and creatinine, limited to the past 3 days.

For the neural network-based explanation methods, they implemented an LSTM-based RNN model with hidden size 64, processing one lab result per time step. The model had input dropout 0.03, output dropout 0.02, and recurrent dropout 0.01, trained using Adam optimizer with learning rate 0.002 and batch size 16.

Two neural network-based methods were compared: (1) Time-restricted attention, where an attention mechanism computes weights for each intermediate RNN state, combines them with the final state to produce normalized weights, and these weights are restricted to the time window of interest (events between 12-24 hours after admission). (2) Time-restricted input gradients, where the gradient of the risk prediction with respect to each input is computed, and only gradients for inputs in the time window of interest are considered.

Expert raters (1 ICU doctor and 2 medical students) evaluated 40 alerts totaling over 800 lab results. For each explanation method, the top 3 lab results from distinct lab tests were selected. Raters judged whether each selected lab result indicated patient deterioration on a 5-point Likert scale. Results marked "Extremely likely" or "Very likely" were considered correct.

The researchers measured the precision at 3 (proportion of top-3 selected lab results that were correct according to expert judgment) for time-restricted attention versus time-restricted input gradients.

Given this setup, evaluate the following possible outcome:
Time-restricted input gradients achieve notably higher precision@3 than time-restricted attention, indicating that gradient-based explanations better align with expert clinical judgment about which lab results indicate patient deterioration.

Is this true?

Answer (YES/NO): NO